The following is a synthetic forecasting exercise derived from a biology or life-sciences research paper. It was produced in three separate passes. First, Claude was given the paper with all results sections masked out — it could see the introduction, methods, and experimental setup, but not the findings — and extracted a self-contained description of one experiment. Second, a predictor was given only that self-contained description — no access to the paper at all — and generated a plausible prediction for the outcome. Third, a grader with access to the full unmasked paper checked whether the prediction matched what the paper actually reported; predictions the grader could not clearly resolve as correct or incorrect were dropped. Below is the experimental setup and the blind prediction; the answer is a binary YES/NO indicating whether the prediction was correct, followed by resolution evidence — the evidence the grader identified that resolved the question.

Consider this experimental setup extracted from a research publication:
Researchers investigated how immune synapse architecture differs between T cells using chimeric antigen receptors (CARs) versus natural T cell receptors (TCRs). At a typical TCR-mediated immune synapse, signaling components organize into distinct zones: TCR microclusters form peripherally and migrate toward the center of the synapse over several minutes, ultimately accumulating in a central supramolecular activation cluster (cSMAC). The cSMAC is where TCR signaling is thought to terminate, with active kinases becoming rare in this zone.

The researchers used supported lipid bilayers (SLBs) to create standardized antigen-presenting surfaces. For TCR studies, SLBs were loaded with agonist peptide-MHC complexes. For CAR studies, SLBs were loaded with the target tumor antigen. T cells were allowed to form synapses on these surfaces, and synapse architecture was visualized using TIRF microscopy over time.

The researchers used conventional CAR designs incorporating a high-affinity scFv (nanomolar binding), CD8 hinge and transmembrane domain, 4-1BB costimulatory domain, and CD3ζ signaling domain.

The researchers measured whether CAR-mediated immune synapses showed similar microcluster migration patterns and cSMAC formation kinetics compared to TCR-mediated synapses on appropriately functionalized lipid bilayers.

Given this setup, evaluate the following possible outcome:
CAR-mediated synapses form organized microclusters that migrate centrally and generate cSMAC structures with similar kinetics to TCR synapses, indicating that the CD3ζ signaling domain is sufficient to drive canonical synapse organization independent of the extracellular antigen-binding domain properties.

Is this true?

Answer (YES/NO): NO